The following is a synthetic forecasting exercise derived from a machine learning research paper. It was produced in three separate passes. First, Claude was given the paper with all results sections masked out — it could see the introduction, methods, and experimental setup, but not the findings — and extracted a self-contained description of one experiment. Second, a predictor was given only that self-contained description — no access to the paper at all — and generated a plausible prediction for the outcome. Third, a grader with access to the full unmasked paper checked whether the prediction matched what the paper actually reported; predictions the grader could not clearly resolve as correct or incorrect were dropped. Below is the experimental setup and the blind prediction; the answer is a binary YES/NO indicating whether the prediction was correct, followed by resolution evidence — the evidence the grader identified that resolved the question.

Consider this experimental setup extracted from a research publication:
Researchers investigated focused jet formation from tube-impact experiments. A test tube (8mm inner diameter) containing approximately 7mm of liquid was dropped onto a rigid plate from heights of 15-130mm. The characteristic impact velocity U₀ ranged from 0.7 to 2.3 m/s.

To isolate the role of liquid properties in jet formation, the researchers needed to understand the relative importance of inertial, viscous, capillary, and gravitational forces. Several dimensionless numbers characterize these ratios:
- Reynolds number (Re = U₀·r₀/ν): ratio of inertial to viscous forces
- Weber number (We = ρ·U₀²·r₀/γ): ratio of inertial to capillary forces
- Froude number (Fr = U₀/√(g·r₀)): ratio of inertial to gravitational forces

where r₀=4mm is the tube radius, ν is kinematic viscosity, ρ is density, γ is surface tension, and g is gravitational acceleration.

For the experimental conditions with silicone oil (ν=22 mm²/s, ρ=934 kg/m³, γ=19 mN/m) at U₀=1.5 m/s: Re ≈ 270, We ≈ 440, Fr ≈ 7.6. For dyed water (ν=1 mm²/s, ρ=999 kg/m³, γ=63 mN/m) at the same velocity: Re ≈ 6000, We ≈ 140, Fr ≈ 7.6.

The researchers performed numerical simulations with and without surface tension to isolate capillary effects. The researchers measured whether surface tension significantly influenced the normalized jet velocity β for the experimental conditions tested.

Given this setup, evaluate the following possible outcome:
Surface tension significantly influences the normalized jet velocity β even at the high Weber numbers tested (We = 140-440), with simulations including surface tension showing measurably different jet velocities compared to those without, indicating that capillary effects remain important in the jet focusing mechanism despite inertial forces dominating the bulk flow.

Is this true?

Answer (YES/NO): YES